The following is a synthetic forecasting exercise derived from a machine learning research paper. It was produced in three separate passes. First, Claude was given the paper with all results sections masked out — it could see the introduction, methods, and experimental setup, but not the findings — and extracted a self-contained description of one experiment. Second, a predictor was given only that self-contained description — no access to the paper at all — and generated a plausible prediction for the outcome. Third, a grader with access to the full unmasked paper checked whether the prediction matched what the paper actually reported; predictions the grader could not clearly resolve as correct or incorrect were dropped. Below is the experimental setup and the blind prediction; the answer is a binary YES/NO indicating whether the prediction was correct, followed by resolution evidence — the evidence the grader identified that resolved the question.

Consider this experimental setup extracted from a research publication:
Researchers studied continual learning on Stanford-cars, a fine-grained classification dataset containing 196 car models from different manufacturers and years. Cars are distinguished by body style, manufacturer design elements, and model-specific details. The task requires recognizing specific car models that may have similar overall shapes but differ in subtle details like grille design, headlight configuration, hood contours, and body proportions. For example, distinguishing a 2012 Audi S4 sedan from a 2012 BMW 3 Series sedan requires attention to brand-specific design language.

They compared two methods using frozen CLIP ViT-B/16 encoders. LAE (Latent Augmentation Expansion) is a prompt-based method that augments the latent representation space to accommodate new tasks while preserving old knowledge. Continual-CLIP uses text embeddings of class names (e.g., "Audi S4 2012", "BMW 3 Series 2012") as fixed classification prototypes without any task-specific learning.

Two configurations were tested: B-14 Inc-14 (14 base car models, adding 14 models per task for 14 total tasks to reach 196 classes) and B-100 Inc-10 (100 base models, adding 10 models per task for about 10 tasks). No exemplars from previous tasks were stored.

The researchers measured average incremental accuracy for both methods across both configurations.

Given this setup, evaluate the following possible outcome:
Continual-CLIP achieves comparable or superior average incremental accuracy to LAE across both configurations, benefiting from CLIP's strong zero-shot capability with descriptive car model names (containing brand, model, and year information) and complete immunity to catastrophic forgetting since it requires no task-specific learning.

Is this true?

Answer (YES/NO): NO